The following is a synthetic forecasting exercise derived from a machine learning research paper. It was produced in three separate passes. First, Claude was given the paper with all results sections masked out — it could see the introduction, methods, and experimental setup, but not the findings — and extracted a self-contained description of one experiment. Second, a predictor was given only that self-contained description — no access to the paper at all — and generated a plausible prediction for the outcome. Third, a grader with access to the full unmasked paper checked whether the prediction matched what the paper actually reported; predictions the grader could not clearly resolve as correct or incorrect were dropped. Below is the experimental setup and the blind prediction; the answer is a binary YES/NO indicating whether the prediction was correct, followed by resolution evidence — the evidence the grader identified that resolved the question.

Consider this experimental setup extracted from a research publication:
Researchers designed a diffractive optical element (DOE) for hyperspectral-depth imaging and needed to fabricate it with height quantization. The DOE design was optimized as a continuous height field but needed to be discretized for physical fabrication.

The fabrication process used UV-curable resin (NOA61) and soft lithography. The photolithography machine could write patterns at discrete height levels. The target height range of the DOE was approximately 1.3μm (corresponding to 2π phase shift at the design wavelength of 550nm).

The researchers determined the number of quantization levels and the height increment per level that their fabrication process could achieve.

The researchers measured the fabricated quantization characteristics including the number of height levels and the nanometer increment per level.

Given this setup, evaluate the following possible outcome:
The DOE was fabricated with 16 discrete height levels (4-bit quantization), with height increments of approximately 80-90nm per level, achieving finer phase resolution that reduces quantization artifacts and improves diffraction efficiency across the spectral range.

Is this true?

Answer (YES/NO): NO